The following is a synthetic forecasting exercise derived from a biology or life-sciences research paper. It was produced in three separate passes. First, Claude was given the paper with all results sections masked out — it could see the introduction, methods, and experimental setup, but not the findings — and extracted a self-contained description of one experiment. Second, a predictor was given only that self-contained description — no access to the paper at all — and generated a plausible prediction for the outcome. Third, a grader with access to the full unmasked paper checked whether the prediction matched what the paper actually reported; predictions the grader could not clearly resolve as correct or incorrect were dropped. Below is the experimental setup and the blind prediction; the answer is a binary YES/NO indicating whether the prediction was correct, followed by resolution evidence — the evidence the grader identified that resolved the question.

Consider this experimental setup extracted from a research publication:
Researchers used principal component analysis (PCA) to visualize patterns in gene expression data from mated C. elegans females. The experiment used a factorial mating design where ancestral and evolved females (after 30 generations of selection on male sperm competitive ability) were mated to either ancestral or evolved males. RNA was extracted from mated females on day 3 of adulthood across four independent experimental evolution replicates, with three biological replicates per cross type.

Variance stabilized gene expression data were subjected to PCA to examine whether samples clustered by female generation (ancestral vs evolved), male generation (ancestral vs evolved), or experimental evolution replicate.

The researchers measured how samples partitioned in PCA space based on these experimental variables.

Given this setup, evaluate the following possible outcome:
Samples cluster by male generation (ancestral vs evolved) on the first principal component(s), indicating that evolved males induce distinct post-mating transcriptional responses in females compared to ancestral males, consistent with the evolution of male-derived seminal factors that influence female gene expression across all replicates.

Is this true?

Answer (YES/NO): NO